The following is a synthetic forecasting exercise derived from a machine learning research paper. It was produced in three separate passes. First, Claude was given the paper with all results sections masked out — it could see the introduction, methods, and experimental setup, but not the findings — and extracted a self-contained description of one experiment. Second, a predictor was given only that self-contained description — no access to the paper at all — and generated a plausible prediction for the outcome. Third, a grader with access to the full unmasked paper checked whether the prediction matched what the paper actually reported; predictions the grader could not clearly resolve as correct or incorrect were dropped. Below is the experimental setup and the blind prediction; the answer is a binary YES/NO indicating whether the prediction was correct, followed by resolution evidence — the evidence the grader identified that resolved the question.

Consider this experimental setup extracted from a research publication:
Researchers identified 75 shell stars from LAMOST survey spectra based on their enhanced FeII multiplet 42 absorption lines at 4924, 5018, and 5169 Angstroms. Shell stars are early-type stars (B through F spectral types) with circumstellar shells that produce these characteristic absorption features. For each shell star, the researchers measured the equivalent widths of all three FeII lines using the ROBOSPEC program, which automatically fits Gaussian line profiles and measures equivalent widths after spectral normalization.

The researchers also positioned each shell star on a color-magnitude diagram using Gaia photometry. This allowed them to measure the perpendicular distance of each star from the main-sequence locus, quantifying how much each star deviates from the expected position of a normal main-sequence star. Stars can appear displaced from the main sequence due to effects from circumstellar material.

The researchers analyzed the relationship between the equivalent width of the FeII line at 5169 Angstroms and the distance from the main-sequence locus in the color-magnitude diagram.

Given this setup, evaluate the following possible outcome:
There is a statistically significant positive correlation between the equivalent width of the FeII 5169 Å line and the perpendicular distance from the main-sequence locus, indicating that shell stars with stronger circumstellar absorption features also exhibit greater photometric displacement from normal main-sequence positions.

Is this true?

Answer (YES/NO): YES